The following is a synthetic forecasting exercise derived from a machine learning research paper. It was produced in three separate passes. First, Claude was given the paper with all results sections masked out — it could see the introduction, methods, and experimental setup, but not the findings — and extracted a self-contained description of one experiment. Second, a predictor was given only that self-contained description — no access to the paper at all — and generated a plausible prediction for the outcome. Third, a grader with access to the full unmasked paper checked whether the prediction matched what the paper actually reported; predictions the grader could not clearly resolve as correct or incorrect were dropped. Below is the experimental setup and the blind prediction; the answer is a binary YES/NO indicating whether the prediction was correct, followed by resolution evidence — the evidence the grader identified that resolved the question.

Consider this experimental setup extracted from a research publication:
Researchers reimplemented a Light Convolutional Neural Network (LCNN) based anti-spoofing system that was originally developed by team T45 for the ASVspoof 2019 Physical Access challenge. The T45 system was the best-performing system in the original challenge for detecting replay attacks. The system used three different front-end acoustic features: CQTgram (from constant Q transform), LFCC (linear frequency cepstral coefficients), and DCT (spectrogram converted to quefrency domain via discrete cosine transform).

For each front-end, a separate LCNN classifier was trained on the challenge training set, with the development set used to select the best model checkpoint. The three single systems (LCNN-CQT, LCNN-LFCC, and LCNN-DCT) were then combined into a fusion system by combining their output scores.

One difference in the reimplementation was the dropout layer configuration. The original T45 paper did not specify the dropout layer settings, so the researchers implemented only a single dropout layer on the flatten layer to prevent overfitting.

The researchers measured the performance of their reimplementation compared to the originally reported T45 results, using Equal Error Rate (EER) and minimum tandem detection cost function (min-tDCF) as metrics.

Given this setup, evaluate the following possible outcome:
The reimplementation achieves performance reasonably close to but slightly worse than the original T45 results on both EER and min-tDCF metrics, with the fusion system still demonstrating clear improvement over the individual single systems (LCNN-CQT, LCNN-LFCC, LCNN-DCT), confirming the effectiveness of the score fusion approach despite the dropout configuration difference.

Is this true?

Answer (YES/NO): NO